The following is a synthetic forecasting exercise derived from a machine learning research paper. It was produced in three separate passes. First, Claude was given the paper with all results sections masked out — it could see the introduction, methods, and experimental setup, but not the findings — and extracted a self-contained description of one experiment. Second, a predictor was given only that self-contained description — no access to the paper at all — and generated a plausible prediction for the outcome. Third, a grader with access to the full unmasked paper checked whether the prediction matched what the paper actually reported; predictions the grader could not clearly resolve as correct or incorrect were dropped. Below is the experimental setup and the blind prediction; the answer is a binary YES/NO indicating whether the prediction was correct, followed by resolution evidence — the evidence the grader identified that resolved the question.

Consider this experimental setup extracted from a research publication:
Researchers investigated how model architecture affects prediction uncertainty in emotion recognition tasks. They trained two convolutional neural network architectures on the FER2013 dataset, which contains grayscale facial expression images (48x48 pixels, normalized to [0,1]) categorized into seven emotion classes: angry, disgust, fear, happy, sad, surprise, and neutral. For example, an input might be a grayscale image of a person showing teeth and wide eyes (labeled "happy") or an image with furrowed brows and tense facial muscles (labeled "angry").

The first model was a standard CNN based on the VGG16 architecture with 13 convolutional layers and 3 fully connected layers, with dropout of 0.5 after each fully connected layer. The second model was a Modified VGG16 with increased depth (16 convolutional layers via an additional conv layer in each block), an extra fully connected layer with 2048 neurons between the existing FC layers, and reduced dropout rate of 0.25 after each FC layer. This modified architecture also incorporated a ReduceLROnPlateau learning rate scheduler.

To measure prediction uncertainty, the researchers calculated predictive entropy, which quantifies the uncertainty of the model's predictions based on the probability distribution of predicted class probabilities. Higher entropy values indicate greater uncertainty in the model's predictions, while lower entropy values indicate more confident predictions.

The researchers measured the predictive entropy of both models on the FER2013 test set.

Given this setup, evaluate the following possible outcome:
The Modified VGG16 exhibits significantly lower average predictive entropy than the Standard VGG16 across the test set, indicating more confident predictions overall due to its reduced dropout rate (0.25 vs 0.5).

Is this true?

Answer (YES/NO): NO